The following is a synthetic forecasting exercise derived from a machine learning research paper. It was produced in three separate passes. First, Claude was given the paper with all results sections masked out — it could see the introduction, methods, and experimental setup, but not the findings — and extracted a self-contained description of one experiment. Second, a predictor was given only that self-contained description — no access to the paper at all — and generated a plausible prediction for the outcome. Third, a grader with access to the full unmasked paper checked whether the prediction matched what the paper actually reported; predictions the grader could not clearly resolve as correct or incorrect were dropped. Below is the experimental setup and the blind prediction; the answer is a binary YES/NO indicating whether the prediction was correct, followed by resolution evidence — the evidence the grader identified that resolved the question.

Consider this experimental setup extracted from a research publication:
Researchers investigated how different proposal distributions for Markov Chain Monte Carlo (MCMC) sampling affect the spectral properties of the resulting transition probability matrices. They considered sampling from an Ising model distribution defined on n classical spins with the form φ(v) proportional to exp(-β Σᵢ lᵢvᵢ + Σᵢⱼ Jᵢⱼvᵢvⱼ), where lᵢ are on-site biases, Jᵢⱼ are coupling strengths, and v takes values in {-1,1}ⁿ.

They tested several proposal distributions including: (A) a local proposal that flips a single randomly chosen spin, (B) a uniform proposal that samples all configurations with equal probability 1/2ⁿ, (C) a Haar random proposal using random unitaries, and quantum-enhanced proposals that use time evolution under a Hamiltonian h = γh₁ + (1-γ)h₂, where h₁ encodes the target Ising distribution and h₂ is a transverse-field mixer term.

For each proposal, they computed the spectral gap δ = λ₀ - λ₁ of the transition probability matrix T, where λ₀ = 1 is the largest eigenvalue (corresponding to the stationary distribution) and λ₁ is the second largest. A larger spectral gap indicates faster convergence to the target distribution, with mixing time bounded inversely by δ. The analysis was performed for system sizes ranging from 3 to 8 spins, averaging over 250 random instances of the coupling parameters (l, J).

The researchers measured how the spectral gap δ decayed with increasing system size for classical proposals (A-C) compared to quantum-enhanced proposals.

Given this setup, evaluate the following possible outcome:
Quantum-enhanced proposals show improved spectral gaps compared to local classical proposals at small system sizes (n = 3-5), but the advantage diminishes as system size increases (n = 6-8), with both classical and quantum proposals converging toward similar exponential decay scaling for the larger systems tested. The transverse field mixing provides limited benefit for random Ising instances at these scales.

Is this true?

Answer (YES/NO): NO